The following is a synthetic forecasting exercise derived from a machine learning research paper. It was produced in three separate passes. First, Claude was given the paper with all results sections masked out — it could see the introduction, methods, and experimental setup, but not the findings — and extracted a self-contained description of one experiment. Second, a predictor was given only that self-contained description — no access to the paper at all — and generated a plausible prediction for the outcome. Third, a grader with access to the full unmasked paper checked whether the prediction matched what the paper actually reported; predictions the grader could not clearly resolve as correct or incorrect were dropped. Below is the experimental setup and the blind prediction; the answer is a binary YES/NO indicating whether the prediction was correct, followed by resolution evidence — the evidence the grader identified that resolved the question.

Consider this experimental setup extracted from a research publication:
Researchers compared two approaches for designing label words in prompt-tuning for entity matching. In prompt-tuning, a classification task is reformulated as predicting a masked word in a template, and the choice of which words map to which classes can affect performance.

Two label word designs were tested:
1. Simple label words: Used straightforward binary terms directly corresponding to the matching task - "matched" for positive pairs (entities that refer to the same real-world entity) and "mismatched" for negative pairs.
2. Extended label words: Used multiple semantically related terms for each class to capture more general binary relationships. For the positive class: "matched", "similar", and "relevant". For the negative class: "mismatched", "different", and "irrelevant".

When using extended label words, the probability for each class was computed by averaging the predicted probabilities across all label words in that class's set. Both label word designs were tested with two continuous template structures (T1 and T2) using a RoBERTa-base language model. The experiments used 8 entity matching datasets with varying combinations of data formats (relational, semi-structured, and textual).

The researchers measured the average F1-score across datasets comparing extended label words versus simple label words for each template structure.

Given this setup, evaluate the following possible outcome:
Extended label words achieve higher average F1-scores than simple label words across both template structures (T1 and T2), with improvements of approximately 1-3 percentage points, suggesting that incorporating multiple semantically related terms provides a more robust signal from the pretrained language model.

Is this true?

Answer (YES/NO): NO